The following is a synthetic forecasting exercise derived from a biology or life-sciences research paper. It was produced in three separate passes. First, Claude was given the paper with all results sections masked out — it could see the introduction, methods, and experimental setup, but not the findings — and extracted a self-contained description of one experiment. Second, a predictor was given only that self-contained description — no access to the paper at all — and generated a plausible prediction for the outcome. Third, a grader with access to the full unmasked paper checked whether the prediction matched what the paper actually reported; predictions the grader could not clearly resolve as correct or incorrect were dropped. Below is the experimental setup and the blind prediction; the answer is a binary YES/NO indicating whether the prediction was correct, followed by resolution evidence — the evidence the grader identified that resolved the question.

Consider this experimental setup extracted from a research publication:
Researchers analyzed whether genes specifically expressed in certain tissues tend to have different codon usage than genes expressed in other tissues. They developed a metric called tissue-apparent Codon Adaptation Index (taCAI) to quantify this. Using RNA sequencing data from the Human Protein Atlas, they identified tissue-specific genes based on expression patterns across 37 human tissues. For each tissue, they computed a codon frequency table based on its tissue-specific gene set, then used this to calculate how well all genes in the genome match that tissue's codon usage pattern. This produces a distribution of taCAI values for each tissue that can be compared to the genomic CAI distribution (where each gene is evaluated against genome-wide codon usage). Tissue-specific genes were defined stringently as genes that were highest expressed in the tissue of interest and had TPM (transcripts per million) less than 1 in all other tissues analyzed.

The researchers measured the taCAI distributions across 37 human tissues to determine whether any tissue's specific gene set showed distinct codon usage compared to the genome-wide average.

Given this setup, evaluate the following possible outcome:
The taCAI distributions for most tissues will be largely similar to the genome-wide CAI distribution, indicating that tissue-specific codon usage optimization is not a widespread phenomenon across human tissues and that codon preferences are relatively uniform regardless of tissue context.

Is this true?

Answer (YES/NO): NO